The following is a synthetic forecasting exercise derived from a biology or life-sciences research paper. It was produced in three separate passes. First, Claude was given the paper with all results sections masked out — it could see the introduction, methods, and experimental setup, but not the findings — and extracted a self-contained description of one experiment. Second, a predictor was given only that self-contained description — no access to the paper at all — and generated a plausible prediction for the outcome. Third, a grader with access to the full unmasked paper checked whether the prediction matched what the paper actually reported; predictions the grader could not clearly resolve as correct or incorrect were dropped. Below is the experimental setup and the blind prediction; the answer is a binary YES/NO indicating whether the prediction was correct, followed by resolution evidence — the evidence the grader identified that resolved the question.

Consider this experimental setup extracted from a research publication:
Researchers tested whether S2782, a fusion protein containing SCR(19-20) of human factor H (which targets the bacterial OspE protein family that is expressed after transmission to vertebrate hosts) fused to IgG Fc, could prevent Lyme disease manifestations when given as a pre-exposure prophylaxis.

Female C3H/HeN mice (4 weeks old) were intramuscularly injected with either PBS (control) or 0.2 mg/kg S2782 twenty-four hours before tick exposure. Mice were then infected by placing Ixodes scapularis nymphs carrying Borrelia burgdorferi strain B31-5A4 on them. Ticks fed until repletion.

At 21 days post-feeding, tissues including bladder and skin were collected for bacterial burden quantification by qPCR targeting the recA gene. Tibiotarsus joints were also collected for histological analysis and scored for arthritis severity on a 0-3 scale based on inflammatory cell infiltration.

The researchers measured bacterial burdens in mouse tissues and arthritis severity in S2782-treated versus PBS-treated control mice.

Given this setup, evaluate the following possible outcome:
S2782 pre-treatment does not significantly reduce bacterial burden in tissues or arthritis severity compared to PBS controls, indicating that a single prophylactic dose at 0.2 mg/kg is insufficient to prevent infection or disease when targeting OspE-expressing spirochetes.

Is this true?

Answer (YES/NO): NO